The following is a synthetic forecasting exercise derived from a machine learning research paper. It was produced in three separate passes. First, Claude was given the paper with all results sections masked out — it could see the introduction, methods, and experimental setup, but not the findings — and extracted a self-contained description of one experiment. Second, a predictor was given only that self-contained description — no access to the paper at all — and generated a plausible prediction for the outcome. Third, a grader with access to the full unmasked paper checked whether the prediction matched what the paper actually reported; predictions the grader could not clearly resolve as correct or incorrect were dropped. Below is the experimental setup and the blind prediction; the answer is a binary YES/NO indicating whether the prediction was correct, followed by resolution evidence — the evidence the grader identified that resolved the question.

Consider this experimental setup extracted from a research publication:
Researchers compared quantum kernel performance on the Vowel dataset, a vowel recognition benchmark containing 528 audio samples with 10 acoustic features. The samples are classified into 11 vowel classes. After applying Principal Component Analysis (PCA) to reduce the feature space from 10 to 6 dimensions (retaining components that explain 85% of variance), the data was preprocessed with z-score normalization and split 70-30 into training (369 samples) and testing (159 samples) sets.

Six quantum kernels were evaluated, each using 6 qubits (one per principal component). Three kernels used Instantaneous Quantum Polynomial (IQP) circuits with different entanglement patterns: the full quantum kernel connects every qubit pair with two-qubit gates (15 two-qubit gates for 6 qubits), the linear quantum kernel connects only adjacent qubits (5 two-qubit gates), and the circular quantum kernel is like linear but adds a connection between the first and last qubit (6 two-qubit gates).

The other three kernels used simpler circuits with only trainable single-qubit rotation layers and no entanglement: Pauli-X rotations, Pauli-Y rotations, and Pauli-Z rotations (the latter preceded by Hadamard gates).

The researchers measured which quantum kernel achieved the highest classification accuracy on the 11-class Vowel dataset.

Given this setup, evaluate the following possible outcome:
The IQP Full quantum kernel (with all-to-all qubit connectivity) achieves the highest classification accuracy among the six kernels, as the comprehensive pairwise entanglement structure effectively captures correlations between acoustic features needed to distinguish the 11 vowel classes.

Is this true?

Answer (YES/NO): YES